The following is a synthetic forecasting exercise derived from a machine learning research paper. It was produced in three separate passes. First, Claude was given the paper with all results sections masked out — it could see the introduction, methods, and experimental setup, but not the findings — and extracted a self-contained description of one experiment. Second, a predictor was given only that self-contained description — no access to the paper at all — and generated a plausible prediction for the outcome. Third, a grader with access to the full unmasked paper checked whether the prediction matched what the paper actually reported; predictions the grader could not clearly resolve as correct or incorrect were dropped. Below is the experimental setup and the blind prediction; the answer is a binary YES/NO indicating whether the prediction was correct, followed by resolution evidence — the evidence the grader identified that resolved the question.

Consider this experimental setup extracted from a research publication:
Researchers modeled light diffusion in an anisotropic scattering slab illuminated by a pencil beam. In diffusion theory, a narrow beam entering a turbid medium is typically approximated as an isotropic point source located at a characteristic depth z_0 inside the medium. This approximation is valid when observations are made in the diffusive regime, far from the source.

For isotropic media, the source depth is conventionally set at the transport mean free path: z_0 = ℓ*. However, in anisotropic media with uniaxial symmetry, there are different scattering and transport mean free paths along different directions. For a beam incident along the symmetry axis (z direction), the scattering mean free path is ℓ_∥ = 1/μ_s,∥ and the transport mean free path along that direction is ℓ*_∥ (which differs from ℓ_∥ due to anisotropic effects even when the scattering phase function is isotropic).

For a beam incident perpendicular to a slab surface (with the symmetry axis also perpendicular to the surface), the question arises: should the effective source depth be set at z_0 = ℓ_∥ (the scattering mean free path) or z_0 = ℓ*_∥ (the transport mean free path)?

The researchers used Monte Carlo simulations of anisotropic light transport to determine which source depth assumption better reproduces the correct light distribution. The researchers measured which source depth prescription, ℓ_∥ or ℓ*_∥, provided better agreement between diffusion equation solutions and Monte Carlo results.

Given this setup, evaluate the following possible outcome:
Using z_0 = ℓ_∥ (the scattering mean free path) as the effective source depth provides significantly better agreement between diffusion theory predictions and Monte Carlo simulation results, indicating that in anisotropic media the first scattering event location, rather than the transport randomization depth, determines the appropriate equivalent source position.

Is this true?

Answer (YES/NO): YES